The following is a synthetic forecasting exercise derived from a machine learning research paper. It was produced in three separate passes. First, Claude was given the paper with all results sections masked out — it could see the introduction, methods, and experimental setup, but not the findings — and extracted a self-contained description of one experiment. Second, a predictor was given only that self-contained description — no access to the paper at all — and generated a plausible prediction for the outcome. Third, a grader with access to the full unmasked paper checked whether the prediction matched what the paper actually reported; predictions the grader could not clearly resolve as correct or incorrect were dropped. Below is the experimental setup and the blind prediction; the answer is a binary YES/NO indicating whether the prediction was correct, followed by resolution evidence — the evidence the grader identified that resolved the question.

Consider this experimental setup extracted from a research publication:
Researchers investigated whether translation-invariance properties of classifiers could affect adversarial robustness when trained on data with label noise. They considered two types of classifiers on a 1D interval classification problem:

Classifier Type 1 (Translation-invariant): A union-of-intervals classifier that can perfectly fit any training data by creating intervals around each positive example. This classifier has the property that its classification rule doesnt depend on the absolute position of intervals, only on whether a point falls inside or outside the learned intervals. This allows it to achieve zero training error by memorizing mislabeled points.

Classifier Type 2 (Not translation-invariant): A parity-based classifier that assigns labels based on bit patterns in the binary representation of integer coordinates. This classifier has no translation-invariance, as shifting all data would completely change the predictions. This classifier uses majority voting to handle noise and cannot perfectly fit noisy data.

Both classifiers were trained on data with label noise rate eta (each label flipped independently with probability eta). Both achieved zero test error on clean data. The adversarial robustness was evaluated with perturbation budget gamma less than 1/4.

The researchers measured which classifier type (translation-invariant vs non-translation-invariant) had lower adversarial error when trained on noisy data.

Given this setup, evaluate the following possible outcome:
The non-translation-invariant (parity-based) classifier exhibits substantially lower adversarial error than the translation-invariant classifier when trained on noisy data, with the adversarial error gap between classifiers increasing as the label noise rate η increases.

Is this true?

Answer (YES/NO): NO